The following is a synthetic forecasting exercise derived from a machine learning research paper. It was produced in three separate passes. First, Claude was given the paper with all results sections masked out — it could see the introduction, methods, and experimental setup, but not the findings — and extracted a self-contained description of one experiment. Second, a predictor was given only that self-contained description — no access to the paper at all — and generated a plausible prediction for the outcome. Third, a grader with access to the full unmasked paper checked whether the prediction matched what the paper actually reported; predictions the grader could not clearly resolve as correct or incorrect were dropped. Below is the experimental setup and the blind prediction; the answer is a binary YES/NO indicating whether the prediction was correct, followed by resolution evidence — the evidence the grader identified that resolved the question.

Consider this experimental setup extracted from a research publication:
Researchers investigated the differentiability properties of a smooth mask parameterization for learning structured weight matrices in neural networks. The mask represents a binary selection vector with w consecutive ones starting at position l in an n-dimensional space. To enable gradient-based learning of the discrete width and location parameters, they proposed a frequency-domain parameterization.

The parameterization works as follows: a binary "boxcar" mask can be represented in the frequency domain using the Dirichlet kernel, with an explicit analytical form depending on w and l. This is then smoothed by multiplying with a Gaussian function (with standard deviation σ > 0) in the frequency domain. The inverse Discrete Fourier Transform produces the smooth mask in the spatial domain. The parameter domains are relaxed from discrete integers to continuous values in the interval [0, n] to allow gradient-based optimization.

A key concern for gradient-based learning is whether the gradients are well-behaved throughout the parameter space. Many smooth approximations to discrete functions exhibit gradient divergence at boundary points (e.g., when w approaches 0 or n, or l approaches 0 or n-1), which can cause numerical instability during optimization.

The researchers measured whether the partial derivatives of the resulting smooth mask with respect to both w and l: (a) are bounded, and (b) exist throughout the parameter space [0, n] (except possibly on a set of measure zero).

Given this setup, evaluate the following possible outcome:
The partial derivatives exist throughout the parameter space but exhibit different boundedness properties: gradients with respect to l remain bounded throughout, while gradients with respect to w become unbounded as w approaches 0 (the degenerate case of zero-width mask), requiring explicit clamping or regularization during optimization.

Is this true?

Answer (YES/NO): NO